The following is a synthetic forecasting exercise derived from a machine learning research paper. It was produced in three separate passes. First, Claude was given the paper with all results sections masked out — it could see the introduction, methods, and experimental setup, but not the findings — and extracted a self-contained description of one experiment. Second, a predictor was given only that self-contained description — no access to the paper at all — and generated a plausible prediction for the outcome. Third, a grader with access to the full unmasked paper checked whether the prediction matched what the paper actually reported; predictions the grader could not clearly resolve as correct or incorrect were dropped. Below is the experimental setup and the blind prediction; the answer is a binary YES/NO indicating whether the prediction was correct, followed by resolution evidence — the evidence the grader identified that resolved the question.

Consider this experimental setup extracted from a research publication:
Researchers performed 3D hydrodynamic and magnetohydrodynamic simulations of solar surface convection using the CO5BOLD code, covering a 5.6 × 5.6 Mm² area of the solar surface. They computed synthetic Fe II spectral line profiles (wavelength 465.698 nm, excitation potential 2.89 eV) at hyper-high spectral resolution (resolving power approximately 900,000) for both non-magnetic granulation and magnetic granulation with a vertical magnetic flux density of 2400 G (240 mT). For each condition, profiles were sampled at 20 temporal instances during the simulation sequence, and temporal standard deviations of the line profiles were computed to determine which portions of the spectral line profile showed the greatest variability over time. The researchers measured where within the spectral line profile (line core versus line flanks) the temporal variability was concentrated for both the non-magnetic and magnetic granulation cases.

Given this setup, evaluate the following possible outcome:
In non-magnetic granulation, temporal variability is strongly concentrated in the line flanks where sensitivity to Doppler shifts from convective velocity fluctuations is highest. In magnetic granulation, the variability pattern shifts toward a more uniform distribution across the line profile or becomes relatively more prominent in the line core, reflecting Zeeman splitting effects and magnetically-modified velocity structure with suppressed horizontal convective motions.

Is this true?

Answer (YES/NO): NO